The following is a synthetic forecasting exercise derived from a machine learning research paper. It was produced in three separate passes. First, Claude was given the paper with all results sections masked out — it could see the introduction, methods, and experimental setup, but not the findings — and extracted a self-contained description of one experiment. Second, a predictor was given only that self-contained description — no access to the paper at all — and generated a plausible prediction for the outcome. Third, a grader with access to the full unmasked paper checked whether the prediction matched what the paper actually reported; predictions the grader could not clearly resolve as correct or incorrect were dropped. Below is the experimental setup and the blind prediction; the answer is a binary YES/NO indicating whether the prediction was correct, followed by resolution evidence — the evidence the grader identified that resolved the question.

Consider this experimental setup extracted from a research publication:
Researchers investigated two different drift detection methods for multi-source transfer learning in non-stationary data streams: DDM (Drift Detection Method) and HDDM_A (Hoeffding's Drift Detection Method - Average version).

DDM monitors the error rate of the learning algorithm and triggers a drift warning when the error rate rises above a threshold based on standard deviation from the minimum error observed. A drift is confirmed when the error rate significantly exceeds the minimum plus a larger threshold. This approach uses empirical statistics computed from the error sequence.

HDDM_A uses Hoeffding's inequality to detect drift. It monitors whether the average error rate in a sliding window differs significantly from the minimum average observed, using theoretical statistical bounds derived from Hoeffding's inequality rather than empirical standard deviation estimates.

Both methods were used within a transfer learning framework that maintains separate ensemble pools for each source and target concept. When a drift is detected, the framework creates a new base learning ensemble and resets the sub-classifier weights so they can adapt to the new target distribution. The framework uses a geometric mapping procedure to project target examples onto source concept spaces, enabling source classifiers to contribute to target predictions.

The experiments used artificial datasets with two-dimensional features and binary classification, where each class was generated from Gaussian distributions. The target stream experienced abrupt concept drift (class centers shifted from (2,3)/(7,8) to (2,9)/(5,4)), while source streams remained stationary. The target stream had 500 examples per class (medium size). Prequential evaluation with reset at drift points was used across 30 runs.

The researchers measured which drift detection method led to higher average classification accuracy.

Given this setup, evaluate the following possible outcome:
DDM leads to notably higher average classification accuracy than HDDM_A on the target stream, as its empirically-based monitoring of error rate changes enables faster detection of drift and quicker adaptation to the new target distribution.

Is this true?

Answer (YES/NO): NO